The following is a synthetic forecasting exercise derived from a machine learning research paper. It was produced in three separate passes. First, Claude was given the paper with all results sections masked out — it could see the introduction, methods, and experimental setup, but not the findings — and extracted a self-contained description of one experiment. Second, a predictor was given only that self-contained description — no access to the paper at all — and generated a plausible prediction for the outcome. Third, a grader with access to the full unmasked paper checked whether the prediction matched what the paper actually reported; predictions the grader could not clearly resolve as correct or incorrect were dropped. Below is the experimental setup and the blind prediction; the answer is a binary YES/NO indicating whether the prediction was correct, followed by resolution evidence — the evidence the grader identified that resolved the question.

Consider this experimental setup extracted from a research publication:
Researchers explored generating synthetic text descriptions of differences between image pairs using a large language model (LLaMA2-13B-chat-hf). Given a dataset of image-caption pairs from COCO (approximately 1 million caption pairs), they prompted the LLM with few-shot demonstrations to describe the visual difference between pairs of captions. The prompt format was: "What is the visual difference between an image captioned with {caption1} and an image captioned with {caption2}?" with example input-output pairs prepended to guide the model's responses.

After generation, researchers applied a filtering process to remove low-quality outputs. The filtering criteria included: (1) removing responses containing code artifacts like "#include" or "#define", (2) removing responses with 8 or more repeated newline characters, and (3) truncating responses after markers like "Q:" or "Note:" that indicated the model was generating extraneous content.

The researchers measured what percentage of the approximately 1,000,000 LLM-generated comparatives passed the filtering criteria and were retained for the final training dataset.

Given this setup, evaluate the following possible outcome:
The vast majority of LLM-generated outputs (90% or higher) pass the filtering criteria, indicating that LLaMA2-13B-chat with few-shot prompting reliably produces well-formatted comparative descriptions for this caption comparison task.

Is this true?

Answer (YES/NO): NO